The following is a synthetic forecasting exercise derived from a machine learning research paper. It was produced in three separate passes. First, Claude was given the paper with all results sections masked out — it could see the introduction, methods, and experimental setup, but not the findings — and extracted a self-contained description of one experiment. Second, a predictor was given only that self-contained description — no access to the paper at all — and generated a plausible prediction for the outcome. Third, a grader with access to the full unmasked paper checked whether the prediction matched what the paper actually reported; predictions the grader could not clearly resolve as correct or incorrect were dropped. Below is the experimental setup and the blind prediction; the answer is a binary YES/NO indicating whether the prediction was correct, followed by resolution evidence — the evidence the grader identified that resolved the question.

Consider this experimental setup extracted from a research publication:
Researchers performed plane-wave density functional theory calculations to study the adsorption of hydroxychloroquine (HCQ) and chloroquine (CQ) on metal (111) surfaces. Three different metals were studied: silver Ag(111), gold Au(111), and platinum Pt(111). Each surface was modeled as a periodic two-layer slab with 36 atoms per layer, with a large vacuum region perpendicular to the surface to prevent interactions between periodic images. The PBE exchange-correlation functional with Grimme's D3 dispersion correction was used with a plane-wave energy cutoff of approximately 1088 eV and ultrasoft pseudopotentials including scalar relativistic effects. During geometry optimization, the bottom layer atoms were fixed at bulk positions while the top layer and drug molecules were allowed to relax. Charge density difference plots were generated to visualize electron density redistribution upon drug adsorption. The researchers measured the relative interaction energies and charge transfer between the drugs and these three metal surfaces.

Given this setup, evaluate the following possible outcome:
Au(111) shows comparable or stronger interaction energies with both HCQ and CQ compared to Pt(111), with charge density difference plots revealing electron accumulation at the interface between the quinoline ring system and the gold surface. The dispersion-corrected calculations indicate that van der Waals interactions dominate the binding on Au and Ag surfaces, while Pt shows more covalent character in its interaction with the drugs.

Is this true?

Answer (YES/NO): NO